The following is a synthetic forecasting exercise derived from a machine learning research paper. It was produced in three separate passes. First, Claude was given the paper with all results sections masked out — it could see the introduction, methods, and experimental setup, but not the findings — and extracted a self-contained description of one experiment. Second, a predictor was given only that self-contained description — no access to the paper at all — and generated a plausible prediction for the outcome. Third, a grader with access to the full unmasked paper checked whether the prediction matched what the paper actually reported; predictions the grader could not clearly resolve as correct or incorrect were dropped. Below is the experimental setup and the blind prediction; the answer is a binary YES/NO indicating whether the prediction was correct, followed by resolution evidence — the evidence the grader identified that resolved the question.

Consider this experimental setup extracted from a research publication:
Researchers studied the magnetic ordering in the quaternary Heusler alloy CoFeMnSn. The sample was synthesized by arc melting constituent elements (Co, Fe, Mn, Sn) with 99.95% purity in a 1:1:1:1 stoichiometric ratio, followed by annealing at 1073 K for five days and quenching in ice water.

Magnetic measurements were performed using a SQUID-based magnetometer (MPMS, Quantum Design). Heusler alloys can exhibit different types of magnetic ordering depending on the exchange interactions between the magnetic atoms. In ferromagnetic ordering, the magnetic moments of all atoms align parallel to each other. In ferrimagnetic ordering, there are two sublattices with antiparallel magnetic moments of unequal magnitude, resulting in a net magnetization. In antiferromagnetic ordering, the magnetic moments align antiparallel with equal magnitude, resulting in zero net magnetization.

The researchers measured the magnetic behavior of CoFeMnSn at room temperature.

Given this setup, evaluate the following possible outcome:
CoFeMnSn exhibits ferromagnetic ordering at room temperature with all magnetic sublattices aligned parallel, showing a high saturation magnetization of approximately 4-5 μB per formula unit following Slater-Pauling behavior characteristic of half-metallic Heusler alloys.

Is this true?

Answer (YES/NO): YES